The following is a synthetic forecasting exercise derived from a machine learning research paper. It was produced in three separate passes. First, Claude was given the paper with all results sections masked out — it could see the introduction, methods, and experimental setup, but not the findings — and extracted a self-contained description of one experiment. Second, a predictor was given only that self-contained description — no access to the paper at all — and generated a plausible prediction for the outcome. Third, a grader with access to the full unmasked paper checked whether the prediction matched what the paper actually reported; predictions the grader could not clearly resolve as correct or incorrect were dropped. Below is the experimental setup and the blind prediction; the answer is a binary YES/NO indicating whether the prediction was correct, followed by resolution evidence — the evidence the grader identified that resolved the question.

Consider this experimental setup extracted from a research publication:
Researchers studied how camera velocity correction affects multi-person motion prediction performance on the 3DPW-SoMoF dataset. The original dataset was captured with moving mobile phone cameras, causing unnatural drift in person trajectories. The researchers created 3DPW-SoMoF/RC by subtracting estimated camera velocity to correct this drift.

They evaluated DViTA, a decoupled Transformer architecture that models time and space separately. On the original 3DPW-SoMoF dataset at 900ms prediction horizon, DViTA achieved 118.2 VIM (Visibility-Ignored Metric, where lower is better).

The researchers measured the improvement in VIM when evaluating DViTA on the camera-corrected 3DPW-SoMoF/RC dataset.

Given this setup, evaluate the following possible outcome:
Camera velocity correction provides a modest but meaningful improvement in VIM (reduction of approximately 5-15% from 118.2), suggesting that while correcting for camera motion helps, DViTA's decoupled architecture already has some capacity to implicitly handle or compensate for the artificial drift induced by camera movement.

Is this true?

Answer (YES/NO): YES